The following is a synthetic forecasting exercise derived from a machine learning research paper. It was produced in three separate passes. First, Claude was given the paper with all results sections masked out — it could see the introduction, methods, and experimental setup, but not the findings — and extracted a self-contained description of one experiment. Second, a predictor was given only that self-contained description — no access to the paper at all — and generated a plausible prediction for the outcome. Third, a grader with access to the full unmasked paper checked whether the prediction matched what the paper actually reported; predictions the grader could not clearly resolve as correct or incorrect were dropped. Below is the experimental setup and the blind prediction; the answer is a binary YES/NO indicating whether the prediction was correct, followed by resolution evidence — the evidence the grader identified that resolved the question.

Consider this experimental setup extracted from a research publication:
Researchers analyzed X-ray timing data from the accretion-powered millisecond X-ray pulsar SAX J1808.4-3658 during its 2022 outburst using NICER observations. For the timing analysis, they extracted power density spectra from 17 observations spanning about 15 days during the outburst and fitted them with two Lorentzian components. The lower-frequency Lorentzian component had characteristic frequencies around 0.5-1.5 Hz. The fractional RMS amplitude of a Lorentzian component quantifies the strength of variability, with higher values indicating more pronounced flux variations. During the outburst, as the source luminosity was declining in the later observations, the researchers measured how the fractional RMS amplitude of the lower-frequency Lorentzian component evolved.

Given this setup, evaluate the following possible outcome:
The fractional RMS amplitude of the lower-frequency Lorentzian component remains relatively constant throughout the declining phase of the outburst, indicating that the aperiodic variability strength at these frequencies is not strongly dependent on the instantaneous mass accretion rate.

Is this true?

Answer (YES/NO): YES